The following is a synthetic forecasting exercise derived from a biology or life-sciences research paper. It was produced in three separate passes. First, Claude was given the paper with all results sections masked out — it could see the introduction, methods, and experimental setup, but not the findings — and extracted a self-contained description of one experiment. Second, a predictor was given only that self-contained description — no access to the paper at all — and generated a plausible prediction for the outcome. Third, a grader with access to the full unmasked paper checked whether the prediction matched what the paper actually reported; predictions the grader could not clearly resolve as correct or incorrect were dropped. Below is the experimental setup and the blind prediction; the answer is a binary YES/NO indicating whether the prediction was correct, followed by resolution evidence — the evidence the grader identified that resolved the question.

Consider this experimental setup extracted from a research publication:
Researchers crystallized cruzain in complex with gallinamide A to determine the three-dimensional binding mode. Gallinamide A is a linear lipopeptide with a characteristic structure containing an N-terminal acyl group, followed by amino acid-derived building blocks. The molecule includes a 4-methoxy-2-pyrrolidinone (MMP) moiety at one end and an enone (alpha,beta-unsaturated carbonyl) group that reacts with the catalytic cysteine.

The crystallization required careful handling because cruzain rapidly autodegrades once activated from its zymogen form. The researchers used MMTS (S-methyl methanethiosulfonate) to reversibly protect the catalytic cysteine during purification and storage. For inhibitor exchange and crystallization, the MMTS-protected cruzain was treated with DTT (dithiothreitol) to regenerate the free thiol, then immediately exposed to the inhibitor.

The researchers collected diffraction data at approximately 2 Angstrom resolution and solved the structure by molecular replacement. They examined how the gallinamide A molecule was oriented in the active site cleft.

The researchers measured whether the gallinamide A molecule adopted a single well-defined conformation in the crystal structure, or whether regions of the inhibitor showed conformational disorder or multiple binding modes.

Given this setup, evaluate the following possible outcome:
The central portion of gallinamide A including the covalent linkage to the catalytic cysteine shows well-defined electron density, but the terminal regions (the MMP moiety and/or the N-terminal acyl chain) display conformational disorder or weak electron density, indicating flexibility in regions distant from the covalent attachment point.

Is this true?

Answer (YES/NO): YES